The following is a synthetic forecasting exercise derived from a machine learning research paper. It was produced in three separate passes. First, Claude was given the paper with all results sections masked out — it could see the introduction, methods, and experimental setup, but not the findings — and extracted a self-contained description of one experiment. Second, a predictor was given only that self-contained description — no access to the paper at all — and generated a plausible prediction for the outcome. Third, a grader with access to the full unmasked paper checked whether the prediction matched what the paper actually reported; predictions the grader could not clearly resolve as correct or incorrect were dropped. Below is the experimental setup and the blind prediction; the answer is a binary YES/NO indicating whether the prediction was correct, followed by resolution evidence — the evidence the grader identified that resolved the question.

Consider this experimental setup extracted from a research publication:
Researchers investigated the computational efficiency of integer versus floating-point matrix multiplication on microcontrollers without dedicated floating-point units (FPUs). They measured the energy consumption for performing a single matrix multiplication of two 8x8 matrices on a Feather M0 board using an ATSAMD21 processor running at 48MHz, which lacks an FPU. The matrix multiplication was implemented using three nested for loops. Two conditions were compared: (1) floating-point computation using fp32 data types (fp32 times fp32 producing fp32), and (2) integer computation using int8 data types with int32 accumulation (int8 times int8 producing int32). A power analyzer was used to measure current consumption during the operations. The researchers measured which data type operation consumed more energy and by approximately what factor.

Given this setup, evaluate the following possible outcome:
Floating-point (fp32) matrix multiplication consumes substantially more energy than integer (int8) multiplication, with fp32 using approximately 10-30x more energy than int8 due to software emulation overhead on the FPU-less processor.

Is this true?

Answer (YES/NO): YES